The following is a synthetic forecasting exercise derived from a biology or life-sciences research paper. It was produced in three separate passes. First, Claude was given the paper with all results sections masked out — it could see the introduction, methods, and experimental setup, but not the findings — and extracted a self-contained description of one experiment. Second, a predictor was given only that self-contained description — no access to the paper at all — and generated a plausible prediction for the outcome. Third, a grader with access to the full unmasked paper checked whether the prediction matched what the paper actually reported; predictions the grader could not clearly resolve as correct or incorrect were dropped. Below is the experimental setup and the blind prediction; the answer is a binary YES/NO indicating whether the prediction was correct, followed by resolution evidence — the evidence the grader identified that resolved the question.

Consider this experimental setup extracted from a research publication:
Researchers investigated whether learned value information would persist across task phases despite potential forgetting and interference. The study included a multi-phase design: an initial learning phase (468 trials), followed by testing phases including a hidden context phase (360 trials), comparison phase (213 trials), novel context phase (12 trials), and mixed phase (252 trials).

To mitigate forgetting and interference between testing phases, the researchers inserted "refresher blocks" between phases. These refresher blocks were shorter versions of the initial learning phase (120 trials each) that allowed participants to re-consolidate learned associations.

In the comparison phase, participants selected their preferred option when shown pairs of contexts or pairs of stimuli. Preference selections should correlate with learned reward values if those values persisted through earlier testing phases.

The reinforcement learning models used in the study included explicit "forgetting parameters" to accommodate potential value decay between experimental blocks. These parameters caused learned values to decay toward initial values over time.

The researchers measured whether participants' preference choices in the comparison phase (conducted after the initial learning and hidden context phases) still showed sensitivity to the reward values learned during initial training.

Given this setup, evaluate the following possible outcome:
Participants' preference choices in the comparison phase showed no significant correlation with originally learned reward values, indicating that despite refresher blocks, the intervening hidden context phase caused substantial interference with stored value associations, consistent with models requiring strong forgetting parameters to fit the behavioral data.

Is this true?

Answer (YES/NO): NO